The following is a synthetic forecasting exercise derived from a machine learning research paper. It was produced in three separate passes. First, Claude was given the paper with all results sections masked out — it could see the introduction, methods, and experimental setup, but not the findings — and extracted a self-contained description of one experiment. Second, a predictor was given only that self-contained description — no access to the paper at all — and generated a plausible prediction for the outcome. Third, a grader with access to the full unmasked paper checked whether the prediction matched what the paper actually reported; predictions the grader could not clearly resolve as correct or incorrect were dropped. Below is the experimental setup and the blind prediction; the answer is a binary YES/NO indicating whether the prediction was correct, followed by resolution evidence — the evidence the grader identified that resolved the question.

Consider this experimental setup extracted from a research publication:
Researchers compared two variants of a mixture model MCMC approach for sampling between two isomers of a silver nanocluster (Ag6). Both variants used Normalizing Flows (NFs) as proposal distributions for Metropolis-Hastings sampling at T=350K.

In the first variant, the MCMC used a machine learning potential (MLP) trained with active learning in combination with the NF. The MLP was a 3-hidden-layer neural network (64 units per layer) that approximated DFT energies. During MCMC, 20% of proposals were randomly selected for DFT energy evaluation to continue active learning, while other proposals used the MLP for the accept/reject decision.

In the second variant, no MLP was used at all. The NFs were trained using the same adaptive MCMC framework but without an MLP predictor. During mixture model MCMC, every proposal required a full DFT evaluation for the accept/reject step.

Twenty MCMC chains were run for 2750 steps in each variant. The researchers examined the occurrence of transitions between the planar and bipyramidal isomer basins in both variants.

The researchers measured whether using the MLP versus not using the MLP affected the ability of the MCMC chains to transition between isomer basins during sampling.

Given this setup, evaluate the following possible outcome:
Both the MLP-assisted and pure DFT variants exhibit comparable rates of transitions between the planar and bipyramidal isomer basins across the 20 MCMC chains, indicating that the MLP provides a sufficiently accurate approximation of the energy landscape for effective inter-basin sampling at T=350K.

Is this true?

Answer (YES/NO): YES